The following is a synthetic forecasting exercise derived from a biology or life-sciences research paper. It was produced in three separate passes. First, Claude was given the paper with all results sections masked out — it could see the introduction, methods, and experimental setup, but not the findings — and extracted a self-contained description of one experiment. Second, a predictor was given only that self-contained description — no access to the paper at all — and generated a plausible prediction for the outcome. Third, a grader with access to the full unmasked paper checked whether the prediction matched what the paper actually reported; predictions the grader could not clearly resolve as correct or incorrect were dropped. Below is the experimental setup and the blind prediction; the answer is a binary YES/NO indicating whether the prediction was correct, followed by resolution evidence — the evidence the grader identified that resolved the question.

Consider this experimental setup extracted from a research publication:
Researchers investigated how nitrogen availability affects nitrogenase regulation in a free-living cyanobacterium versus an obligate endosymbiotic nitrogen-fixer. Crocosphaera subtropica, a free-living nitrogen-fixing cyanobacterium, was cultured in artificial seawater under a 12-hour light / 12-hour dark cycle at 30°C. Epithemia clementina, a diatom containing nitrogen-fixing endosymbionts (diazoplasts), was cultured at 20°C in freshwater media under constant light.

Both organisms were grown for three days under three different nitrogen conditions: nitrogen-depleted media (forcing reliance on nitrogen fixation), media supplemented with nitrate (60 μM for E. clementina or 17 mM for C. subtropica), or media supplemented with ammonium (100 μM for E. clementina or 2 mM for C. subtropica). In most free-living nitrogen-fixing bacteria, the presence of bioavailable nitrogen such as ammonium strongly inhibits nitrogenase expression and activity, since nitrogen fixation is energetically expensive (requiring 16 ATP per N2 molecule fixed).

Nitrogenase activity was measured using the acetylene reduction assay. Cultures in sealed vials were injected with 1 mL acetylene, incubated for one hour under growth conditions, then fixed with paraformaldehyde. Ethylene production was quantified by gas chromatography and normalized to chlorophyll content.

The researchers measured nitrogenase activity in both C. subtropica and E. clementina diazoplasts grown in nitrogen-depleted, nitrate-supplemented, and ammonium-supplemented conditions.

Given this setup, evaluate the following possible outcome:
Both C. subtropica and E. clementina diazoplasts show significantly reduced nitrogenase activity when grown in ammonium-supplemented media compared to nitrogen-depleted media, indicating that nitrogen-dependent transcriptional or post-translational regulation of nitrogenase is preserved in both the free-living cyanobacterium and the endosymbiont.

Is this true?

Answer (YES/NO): YES